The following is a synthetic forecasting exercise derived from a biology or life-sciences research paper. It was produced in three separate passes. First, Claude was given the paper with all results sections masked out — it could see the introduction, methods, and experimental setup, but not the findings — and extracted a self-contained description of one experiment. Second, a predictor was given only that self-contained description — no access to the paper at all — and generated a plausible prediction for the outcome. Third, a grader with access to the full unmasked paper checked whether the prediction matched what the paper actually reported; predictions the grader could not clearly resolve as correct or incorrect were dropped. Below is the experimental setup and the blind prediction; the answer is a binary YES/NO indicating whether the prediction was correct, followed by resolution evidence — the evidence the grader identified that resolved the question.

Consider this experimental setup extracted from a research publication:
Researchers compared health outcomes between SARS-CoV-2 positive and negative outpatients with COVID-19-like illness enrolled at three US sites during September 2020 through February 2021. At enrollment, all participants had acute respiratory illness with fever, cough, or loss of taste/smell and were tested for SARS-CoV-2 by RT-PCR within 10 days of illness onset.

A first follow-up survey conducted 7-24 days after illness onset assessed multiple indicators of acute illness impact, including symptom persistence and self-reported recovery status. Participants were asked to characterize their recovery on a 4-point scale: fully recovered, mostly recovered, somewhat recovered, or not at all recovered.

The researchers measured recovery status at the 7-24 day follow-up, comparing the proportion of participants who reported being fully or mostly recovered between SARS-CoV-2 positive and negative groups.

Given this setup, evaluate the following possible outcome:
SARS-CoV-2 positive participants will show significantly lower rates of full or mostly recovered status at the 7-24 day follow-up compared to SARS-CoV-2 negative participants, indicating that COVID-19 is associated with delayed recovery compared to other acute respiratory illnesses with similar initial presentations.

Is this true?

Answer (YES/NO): YES